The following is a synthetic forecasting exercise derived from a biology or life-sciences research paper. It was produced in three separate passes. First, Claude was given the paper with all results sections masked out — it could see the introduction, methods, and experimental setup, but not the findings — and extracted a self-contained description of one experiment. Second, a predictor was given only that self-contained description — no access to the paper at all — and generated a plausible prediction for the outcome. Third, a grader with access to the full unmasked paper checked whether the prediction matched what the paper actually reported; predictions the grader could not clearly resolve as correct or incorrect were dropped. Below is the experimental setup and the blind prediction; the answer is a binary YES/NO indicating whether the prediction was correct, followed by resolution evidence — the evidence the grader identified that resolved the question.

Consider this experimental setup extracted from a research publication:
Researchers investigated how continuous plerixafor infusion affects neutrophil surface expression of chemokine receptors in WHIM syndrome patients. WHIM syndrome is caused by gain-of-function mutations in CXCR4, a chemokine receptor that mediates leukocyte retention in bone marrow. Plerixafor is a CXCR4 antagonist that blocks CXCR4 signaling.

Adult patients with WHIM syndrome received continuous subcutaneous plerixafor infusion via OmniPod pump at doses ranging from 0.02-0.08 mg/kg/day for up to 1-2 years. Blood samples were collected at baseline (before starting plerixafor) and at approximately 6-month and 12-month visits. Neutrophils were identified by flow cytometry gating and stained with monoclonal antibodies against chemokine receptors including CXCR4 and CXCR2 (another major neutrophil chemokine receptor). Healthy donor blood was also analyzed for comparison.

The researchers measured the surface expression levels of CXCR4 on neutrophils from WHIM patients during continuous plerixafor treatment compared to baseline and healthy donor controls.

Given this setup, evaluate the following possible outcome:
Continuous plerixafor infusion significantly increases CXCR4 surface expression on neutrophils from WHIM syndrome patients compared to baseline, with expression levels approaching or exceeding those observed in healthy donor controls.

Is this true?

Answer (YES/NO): NO